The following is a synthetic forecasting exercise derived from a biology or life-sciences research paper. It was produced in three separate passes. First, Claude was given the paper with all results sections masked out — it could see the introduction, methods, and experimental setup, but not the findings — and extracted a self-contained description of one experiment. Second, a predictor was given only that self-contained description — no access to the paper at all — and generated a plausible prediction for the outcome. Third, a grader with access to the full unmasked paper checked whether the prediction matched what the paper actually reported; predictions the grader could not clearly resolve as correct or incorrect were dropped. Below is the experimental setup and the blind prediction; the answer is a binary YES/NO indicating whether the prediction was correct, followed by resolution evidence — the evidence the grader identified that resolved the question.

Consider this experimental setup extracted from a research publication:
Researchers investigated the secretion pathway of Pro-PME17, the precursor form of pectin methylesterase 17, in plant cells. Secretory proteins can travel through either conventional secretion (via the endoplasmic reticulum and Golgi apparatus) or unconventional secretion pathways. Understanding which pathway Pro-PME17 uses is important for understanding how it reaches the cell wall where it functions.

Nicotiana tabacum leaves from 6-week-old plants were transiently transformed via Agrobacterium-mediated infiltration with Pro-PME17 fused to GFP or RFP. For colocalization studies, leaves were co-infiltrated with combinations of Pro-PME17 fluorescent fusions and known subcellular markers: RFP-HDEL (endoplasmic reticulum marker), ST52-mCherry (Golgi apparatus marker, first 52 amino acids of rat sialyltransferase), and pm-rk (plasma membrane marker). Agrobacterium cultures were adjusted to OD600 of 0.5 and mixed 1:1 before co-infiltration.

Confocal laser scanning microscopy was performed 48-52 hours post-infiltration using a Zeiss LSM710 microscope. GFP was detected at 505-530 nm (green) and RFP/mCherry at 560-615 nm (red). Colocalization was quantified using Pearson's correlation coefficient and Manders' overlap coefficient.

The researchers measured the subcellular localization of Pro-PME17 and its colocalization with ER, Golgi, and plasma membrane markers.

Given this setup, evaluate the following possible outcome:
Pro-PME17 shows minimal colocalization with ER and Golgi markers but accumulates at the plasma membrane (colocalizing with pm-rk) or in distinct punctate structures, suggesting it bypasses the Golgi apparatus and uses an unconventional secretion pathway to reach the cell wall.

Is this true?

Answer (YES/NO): NO